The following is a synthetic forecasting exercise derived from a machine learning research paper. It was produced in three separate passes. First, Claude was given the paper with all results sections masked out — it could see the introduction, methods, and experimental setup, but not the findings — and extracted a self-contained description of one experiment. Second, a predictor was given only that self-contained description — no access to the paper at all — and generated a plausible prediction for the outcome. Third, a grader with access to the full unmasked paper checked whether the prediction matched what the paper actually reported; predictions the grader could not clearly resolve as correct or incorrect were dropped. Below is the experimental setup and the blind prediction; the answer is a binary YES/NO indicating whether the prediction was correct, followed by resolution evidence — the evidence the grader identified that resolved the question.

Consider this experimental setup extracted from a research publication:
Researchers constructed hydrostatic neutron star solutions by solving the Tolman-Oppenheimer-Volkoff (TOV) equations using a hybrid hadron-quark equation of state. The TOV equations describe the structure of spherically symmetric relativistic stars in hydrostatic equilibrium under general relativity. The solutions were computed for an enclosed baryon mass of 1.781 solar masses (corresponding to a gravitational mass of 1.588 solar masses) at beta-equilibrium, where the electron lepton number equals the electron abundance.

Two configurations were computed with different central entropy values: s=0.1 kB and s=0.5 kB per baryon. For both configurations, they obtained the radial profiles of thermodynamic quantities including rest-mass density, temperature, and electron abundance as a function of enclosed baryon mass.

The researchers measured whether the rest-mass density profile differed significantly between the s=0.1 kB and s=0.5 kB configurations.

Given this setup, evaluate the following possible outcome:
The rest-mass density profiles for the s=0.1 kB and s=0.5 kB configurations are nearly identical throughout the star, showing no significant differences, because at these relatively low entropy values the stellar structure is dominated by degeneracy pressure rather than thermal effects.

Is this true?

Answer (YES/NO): YES